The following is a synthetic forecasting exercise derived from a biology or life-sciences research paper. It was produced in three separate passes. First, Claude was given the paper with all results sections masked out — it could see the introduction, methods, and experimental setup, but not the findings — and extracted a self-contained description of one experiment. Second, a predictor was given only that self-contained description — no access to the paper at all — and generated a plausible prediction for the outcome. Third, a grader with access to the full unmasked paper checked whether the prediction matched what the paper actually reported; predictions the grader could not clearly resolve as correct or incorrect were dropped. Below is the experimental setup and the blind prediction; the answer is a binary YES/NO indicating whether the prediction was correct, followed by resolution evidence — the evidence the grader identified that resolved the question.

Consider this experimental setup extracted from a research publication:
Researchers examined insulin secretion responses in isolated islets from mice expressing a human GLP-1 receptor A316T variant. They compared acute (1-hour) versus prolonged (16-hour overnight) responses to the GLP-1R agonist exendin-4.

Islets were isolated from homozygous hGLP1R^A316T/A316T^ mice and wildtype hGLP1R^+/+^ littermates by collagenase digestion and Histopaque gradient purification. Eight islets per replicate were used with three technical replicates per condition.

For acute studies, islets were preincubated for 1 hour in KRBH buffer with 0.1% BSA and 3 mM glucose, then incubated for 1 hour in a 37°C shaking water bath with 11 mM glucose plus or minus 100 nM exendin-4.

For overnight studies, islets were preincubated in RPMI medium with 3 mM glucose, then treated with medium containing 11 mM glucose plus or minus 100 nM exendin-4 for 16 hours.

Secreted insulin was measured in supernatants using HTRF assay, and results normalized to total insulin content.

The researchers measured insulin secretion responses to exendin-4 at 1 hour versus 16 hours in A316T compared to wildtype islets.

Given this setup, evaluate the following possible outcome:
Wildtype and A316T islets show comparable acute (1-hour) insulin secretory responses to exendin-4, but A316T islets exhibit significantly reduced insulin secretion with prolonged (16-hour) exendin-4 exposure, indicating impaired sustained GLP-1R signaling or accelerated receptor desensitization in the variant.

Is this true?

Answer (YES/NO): NO